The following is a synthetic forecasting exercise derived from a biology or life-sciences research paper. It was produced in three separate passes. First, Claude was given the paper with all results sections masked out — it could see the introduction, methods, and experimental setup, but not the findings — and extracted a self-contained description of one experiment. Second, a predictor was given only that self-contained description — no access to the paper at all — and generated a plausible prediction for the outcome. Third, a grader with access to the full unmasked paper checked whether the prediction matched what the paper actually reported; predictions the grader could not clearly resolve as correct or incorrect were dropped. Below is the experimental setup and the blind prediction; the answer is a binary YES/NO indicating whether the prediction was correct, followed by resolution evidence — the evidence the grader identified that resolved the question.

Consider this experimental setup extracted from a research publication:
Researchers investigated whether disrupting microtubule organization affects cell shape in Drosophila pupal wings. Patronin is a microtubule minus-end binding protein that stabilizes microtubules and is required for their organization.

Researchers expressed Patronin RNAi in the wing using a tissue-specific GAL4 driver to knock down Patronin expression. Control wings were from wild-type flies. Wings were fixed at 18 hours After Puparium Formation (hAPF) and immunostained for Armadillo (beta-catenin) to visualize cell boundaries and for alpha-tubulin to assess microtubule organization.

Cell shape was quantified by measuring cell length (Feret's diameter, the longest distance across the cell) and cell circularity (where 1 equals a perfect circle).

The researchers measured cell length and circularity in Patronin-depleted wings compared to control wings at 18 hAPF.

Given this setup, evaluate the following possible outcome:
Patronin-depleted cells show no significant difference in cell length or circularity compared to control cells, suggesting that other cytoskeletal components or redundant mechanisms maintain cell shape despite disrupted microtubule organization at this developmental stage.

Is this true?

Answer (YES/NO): NO